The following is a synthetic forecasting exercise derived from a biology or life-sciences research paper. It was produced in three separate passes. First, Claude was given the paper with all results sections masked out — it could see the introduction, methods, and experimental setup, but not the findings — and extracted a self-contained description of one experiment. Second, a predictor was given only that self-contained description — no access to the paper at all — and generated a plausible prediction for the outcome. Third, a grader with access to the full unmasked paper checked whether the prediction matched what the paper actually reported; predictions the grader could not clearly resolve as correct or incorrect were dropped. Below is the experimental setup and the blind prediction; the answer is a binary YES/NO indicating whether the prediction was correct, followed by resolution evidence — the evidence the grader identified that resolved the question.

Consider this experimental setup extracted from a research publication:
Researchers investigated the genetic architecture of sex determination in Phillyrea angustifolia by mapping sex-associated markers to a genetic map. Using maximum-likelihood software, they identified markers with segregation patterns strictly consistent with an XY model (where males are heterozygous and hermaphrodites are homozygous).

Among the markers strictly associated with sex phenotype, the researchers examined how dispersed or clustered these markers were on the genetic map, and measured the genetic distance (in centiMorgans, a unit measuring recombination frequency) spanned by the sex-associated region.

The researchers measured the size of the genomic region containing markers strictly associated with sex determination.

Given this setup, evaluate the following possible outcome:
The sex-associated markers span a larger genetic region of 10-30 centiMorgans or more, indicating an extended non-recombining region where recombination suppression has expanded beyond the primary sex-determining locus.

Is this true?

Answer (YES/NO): NO